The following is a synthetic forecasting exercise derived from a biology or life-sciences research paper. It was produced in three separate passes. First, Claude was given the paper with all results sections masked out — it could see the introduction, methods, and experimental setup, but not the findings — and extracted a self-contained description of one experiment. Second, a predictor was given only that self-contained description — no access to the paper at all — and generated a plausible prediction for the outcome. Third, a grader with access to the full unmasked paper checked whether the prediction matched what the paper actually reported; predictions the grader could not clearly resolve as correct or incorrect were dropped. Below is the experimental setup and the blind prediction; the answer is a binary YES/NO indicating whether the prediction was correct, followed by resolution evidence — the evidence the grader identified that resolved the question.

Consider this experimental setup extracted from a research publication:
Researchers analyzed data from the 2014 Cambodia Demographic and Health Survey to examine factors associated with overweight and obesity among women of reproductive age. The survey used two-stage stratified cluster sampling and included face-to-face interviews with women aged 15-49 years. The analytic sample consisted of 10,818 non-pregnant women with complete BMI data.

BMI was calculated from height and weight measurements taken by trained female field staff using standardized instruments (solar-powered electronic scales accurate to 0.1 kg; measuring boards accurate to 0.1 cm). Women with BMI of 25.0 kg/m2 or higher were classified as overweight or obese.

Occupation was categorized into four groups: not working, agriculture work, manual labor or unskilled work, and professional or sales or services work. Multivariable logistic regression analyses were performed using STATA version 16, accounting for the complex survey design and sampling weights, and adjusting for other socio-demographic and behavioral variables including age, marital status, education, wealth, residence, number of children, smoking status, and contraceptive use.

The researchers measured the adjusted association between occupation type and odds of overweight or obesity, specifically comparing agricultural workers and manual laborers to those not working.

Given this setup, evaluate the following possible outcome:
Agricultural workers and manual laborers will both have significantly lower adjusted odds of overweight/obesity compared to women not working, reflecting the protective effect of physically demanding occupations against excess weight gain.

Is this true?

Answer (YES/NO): YES